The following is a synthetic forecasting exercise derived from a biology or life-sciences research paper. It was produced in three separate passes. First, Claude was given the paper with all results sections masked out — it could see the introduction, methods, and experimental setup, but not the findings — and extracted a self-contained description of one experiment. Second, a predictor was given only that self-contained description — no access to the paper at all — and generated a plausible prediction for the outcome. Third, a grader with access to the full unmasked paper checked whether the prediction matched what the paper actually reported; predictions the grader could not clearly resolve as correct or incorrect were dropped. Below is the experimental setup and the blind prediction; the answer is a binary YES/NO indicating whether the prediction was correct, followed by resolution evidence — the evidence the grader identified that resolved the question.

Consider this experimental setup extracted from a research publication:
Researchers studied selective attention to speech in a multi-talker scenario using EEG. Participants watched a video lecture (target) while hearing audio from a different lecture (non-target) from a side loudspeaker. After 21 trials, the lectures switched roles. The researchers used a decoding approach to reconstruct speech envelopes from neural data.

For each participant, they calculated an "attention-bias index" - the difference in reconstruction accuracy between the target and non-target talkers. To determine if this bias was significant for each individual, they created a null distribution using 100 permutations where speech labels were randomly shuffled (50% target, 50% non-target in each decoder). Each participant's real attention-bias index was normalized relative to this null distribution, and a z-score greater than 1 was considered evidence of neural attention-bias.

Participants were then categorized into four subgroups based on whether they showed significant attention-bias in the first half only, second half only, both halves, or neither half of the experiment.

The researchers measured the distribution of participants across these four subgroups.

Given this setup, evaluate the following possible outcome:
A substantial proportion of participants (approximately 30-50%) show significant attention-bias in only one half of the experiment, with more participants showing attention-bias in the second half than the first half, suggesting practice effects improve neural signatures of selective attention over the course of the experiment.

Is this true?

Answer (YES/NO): NO